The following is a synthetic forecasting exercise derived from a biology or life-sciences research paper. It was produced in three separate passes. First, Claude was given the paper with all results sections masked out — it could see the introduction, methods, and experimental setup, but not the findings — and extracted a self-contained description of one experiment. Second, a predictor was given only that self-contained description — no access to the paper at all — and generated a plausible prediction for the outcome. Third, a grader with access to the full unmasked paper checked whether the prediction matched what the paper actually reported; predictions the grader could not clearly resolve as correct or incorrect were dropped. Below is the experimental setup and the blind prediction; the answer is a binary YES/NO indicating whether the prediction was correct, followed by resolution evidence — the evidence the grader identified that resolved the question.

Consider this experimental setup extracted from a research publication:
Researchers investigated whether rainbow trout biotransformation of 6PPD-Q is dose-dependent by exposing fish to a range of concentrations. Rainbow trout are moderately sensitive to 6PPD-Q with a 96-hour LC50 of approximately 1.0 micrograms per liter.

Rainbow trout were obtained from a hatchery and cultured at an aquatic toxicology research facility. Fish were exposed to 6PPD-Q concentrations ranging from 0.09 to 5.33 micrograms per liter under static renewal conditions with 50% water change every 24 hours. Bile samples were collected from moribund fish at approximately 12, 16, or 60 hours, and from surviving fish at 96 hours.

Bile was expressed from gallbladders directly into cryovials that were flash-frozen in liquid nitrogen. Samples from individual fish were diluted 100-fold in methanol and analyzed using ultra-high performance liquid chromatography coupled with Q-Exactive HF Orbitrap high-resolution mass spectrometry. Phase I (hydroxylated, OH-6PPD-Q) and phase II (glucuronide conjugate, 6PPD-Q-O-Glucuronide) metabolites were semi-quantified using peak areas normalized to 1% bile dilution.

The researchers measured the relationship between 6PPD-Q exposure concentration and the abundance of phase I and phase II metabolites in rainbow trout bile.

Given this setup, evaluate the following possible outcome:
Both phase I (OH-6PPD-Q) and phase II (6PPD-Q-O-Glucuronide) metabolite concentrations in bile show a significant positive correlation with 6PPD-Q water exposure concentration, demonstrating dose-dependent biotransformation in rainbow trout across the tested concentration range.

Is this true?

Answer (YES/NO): NO